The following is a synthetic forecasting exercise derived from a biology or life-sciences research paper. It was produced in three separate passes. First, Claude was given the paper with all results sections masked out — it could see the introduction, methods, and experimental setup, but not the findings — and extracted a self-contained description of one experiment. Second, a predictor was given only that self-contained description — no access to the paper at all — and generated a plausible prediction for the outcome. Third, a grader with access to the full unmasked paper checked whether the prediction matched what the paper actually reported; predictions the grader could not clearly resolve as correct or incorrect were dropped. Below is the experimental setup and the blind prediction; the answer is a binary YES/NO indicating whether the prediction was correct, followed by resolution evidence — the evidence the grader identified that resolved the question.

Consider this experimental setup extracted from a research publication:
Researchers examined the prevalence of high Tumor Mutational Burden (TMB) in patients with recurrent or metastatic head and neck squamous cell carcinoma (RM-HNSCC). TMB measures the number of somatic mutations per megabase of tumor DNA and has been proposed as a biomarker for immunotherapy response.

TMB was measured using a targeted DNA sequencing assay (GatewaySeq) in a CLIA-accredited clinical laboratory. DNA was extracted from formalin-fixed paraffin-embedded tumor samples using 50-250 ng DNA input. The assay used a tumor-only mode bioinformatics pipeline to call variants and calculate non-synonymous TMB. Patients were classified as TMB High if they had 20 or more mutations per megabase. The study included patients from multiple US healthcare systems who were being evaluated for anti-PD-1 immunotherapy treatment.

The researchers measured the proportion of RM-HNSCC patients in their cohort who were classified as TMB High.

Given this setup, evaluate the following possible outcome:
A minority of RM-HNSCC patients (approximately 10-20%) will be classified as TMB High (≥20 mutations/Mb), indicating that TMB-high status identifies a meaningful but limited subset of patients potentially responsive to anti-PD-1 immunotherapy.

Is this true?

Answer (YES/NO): NO